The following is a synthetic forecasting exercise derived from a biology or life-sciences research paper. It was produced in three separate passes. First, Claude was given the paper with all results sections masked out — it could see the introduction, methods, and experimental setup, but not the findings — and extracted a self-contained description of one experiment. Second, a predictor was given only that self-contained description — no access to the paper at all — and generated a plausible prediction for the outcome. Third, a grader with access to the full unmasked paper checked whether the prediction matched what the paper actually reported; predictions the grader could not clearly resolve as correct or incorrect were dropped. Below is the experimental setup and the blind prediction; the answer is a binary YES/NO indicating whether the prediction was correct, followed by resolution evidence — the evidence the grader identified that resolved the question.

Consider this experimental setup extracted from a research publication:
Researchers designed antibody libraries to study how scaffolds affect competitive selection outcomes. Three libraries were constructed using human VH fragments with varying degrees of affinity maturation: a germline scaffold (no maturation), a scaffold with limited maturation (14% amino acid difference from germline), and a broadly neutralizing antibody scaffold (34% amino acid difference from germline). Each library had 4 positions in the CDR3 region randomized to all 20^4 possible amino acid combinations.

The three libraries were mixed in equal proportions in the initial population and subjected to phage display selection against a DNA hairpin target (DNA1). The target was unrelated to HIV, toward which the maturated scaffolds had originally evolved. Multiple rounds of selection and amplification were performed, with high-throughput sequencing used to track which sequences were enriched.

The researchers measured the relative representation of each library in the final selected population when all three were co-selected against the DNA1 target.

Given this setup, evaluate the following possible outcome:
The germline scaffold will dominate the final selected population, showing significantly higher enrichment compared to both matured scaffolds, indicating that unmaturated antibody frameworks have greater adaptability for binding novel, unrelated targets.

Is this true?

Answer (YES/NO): YES